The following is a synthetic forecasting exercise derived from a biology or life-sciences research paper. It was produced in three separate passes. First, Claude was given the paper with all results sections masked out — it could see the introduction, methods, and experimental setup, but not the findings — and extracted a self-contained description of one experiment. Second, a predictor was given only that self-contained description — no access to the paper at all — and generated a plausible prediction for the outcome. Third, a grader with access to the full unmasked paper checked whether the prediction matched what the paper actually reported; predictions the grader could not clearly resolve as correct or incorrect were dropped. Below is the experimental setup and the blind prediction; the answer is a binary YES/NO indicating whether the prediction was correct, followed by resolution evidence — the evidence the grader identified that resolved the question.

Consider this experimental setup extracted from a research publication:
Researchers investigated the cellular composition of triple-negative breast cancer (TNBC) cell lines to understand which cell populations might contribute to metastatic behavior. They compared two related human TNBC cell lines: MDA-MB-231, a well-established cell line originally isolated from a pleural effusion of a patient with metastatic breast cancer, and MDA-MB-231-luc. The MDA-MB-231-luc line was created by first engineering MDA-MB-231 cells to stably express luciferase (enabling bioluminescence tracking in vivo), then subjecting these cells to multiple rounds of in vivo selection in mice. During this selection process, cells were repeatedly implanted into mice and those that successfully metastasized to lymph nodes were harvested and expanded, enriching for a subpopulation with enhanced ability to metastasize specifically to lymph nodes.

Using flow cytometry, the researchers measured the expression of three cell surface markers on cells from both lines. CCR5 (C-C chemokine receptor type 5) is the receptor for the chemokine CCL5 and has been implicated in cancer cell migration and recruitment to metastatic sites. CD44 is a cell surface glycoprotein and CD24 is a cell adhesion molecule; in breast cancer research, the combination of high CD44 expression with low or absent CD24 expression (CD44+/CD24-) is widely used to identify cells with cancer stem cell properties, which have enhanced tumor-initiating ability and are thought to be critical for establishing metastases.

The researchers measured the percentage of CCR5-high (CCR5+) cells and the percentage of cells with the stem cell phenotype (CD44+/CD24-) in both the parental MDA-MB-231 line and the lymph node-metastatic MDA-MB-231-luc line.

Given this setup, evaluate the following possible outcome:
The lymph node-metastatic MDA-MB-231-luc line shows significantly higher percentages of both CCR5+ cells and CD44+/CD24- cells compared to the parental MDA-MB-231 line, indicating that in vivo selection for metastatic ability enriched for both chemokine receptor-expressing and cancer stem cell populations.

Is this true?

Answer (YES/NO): YES